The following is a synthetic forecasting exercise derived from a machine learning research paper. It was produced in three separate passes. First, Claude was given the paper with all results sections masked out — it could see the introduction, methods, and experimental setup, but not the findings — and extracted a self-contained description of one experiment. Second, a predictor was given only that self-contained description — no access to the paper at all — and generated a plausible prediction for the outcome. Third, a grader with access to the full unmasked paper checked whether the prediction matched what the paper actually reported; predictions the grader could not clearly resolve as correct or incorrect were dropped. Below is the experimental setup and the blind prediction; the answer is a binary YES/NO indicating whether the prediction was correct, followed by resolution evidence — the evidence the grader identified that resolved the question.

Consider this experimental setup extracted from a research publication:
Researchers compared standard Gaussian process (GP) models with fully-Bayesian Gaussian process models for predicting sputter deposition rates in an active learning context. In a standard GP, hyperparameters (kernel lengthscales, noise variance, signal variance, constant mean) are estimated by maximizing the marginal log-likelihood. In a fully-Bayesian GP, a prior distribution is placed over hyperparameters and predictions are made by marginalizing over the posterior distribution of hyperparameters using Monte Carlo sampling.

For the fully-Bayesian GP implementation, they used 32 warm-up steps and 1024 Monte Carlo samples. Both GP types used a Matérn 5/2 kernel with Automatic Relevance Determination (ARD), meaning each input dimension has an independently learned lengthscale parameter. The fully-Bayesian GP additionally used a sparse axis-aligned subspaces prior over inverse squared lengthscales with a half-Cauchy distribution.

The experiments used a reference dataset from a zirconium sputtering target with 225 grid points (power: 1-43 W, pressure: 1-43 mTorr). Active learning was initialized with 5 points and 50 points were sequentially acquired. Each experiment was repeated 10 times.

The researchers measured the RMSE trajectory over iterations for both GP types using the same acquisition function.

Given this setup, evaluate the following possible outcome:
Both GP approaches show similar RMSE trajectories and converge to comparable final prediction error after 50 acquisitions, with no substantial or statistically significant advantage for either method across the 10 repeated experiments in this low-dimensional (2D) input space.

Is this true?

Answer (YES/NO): NO